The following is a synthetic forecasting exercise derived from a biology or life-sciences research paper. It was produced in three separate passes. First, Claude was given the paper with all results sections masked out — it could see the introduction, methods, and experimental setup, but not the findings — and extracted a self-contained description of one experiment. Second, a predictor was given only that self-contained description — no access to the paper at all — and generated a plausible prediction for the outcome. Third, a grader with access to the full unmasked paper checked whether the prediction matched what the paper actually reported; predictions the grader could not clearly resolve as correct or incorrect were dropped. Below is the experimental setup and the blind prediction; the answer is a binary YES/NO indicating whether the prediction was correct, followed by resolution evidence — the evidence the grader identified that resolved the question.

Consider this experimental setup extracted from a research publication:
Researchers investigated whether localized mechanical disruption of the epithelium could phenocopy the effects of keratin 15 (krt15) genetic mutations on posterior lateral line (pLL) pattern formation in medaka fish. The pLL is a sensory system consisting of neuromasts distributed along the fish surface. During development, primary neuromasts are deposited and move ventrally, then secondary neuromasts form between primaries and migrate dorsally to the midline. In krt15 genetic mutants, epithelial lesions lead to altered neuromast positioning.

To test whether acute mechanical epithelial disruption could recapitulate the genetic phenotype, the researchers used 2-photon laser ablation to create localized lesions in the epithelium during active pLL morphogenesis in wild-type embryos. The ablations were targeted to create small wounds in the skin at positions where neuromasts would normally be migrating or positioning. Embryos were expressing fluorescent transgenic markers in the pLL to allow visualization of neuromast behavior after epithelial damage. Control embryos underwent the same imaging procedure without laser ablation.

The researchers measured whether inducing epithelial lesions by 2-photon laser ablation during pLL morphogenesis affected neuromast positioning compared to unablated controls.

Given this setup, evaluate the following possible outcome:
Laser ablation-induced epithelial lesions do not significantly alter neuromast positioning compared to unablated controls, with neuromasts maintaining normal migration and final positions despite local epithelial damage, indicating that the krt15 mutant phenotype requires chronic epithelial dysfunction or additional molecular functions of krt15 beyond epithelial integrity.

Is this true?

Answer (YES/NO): NO